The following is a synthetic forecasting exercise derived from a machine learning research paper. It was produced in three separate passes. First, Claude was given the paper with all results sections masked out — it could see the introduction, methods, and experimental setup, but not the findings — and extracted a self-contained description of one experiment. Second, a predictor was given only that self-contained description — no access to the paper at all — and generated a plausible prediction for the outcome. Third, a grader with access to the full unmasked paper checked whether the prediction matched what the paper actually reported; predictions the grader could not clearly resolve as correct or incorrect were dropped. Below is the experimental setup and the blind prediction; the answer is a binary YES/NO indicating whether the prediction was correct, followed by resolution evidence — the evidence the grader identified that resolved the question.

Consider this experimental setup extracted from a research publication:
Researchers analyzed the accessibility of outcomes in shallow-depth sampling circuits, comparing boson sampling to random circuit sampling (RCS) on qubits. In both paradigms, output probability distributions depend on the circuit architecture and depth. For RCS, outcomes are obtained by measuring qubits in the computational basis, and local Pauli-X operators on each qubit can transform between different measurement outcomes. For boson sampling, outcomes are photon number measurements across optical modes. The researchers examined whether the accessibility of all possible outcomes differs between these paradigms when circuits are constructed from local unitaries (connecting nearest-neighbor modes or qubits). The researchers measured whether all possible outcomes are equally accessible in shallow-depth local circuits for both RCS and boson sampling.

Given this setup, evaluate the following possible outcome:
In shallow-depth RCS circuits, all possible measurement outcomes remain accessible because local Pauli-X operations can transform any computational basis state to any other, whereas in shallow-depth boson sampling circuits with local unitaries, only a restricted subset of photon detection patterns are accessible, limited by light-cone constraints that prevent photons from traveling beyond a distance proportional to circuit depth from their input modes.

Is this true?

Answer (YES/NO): YES